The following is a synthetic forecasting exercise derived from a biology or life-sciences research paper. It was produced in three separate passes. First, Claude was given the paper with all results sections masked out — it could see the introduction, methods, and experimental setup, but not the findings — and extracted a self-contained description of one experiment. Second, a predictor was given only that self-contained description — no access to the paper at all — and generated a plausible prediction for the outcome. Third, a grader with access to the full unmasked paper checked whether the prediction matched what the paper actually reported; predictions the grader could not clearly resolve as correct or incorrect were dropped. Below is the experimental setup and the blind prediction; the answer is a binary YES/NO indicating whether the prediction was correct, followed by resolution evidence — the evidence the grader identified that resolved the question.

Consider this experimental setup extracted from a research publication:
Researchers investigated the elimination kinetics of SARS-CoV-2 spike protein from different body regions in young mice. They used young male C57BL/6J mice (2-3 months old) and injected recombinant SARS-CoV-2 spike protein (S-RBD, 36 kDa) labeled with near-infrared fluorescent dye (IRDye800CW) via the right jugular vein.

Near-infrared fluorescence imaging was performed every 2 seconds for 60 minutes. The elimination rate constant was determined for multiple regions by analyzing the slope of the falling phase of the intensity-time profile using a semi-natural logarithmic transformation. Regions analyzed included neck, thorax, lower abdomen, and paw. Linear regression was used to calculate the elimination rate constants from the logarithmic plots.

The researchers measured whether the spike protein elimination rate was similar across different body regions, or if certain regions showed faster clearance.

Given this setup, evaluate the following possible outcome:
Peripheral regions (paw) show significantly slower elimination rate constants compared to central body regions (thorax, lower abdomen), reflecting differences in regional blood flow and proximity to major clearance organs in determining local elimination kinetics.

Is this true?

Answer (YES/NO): NO